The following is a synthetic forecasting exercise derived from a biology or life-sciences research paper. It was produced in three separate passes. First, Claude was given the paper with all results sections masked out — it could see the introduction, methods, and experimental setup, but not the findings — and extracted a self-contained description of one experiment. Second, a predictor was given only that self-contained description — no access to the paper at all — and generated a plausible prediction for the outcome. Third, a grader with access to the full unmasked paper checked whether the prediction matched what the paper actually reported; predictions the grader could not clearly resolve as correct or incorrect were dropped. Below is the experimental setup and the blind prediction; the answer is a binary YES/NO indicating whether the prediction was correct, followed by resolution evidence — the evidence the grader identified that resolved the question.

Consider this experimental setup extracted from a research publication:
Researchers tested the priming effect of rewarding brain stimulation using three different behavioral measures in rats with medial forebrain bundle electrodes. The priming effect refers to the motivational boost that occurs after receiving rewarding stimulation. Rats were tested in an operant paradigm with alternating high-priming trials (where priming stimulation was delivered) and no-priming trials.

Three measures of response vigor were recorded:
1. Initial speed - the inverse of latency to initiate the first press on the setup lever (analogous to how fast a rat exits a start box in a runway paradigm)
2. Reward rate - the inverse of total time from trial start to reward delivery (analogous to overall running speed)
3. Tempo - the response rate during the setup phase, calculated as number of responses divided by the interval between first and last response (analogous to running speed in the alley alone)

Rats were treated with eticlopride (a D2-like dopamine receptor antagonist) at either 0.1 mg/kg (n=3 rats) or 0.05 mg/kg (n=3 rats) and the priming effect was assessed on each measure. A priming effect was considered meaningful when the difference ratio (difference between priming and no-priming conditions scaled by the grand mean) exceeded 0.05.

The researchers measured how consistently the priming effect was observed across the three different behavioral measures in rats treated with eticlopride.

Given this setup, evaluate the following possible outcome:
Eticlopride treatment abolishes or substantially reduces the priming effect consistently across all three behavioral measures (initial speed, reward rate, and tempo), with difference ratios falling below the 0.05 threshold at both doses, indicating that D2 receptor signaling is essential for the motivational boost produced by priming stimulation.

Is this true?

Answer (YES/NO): NO